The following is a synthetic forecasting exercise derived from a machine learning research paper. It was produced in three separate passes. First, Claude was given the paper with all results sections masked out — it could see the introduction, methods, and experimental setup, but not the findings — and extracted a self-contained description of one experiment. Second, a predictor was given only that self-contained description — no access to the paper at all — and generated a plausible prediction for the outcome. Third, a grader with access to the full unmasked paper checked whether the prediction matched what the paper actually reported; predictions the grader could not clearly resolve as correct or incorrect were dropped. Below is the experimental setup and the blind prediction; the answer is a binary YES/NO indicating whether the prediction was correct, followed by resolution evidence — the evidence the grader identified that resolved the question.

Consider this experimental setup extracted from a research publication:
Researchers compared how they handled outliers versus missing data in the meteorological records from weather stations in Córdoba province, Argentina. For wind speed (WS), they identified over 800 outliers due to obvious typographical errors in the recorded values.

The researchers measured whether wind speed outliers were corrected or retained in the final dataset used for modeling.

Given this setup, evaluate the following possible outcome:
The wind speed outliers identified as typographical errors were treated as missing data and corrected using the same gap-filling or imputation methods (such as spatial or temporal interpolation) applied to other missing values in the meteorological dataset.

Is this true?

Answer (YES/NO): NO